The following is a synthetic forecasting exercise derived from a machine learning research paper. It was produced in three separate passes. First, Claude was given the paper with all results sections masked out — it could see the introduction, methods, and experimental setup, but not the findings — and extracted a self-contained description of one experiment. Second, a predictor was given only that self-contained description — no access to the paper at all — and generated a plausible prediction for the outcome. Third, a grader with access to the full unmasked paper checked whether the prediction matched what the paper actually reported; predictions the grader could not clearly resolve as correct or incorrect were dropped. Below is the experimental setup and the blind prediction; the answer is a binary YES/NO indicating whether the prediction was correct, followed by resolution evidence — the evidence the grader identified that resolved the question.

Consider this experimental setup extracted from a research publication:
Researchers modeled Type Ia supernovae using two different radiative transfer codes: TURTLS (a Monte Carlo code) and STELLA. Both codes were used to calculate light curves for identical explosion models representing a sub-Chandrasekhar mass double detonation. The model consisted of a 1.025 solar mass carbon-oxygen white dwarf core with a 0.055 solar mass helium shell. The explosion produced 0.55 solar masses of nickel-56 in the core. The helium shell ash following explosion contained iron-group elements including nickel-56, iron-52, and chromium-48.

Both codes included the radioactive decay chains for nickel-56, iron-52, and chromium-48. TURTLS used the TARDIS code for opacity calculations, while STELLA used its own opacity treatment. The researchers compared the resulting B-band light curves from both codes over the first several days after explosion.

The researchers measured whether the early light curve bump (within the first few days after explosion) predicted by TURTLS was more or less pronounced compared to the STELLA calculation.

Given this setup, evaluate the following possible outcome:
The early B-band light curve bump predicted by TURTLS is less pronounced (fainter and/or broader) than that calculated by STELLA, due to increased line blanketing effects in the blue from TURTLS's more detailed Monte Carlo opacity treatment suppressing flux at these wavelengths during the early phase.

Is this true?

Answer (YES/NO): YES